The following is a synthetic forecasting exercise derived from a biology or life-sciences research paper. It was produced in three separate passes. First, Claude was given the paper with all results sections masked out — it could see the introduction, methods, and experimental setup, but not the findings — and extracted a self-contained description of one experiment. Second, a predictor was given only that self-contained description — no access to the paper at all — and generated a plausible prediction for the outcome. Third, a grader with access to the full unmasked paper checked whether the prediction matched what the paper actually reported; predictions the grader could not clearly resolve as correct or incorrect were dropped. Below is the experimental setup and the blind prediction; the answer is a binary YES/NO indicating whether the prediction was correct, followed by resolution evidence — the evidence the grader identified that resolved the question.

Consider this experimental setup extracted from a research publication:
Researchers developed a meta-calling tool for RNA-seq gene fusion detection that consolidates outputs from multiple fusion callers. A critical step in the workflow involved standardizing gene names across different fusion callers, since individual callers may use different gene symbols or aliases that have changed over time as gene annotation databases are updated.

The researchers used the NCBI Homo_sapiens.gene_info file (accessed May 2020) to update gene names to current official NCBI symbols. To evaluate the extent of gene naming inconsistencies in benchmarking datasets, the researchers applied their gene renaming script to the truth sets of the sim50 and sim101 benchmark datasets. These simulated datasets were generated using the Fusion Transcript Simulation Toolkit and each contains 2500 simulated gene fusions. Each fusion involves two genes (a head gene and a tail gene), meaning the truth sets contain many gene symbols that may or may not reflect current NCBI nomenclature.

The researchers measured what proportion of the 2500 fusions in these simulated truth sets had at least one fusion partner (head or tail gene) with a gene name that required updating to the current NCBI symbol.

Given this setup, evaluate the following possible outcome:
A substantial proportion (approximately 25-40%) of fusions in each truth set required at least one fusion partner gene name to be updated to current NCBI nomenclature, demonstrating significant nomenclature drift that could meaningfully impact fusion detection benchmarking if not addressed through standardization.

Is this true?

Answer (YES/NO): NO